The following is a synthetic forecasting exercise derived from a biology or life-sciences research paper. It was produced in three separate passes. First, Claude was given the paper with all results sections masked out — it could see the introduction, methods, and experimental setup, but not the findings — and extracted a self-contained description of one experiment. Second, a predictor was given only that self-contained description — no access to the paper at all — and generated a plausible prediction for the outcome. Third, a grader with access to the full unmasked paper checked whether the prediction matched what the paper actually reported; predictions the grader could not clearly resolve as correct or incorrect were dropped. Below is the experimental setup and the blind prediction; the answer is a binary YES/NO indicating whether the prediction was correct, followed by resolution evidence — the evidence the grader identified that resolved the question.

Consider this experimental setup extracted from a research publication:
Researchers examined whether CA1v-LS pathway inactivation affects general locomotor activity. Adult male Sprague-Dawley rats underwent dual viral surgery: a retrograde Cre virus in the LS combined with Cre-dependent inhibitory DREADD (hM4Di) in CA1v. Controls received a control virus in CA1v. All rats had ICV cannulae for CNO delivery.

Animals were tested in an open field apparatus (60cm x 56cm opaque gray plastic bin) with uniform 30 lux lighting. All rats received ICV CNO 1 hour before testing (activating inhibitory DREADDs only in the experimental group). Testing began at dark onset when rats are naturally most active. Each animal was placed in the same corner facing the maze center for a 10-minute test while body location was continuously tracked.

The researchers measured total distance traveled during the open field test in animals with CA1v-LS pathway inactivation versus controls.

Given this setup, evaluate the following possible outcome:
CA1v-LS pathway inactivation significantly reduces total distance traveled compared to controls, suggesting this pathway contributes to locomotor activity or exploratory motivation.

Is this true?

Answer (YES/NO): NO